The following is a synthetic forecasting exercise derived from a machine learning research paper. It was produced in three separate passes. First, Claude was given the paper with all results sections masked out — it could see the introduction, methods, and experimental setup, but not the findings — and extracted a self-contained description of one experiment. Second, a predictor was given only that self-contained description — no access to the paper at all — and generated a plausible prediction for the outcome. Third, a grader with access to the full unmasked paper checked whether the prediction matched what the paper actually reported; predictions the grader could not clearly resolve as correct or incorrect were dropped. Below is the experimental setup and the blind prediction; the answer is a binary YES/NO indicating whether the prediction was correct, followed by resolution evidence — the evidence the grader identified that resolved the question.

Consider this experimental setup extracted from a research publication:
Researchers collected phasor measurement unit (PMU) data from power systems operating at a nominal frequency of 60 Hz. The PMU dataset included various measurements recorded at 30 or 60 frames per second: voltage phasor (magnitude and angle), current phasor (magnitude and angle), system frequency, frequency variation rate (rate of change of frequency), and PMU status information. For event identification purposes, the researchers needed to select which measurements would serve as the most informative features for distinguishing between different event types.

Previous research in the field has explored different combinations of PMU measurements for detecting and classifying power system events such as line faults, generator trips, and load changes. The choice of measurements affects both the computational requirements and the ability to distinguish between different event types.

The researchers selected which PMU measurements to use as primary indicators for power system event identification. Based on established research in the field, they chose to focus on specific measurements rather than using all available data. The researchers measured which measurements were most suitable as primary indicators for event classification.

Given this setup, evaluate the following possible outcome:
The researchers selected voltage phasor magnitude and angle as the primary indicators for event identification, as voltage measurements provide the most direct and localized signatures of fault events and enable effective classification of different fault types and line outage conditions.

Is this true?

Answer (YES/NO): NO